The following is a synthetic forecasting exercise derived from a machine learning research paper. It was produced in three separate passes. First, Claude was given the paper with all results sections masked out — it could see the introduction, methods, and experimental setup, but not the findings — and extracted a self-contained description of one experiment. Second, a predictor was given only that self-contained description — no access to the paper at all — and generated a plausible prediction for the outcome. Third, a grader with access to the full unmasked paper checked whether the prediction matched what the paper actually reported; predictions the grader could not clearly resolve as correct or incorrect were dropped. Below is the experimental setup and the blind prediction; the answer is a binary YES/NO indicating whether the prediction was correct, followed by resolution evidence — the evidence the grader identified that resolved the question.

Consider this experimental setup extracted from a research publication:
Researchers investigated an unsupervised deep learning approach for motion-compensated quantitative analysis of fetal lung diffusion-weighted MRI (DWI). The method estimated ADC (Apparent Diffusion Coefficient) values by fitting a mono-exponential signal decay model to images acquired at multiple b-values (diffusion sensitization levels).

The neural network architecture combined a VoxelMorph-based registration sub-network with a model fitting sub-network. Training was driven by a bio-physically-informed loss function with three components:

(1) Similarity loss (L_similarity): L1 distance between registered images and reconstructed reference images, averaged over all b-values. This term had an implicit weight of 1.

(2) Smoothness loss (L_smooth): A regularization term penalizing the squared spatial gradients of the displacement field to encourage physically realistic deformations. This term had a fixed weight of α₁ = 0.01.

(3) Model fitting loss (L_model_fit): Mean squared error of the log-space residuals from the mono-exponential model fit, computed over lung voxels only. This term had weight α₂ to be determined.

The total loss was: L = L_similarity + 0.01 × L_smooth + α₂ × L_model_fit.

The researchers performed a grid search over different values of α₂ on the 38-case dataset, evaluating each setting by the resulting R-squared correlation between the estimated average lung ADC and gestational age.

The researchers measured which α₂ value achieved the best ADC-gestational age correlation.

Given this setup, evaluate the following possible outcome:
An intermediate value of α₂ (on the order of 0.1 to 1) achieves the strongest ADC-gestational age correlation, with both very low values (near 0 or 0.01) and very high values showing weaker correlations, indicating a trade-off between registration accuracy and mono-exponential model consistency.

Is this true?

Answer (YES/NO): NO